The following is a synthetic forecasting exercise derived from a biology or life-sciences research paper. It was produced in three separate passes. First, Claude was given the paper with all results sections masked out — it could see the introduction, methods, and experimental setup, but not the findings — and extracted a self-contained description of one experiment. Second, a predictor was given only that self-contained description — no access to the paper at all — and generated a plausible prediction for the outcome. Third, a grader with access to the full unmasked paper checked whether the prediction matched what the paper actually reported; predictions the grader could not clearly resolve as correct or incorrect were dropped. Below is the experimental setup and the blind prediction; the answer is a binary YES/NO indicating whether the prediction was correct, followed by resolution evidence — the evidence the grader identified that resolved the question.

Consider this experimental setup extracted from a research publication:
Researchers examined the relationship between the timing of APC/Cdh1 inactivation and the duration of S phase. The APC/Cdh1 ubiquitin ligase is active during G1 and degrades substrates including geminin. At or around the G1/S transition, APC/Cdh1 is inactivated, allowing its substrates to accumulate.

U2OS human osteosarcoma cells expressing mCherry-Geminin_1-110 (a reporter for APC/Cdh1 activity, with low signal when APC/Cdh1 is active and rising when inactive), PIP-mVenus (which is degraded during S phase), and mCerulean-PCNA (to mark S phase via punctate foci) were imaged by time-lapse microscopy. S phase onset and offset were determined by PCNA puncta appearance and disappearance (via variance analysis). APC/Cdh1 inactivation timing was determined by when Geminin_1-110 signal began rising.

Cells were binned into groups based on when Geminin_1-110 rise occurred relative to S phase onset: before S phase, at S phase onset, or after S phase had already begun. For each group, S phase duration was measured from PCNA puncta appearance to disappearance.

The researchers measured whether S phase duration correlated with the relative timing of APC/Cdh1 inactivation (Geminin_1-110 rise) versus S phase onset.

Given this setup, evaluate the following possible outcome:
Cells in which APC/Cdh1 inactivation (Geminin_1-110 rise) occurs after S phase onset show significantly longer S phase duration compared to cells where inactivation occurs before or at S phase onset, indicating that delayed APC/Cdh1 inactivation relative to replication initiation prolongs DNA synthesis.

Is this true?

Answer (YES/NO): YES